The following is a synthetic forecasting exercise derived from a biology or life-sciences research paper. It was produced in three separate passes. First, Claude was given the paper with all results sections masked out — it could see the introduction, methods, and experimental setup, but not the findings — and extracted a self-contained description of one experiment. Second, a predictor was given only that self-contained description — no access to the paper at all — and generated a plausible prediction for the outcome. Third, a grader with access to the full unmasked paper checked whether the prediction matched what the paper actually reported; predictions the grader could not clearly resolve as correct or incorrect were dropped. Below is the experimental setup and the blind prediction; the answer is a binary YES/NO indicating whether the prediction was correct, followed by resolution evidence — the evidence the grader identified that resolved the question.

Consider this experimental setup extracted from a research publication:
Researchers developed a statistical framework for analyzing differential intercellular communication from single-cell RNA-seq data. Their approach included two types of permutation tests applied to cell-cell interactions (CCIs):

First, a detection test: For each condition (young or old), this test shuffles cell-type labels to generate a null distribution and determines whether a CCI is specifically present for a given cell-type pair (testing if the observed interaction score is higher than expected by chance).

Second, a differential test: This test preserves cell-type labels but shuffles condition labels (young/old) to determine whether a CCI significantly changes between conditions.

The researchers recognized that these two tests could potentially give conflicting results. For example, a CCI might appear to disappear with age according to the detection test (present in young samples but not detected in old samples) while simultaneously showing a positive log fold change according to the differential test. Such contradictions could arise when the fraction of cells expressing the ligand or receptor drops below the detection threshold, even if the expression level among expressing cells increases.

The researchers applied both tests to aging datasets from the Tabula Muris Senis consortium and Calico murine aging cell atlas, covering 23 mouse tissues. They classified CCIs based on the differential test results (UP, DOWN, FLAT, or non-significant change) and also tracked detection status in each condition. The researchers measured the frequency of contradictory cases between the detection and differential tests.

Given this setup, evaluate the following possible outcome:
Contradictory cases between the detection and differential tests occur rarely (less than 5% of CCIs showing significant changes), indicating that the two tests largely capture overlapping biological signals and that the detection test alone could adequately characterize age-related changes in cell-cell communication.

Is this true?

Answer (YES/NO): NO